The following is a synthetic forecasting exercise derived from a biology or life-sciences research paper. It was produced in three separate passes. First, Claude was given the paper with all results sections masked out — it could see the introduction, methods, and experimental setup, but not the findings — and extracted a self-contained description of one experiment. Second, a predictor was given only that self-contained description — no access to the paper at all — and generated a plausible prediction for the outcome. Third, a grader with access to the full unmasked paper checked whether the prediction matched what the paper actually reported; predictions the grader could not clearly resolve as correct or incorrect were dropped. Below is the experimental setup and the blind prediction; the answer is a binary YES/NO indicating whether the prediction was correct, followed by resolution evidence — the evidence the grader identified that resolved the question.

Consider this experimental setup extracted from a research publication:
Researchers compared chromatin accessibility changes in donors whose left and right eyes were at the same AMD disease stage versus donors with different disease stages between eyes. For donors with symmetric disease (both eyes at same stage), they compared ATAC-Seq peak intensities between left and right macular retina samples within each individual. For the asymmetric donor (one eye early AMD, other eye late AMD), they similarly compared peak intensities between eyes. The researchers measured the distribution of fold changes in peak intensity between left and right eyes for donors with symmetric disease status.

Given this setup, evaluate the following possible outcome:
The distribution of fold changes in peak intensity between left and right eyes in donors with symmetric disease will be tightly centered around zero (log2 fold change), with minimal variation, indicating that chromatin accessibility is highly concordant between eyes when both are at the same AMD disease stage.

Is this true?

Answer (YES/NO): YES